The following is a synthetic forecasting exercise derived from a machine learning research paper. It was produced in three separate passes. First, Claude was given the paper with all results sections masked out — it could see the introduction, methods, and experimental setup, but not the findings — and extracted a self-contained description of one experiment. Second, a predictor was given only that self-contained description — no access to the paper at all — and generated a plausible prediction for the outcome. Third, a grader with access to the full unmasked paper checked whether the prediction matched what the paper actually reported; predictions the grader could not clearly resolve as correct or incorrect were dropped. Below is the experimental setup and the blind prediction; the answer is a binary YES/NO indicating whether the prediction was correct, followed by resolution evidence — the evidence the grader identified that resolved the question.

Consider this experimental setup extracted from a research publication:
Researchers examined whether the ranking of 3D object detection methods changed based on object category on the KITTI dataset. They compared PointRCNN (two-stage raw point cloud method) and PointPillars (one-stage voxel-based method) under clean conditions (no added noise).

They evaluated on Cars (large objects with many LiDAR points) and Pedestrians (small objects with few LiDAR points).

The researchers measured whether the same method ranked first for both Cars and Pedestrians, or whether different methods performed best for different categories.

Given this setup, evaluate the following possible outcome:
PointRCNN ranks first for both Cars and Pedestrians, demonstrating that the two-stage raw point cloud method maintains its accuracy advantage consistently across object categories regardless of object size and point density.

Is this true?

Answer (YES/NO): NO